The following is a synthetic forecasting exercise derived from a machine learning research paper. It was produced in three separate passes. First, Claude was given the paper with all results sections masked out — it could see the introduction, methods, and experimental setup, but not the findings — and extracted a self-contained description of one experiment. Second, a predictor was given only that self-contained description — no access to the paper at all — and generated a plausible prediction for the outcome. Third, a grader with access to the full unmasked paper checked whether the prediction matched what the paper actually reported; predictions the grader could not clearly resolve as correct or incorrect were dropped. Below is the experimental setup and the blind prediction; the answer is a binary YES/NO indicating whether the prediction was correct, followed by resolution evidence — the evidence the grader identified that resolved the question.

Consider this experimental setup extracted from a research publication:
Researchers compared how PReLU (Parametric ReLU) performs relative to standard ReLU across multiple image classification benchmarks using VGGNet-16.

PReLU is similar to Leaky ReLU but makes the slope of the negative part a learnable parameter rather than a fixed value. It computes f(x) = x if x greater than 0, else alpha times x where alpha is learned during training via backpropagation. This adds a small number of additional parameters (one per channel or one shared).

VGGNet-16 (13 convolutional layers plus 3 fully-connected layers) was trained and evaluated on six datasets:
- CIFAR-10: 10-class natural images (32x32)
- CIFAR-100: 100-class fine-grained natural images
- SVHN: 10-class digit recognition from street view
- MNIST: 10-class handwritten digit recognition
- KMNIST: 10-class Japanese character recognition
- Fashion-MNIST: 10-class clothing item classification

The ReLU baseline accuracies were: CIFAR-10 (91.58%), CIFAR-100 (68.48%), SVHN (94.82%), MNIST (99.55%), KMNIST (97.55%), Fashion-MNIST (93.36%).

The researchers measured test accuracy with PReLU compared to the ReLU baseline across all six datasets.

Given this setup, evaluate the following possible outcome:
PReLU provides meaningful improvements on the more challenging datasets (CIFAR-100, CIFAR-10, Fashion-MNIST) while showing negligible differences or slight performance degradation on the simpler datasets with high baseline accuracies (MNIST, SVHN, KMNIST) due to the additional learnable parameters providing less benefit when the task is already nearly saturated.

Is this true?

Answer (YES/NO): NO